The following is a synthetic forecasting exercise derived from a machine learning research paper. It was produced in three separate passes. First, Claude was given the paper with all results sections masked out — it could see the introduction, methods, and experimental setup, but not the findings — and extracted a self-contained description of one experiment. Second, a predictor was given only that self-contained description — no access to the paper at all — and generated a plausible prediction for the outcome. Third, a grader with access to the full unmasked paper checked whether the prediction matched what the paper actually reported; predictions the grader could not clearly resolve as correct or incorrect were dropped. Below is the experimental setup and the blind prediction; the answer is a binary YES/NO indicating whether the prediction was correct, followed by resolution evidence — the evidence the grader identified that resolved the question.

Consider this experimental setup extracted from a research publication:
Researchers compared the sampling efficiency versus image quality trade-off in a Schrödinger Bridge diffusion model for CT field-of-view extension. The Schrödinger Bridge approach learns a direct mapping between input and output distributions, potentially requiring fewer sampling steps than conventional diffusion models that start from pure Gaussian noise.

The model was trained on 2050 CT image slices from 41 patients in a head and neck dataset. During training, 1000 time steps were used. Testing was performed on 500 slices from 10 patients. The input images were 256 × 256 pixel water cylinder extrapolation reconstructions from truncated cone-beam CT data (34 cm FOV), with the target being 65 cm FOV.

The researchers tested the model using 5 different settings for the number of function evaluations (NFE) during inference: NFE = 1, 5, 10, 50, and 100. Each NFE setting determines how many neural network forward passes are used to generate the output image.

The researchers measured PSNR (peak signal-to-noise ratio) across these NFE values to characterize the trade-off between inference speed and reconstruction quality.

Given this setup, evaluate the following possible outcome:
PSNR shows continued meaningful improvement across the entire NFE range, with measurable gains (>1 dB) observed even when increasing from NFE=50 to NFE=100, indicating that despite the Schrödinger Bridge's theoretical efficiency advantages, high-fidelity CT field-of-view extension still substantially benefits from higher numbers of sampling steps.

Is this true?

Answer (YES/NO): NO